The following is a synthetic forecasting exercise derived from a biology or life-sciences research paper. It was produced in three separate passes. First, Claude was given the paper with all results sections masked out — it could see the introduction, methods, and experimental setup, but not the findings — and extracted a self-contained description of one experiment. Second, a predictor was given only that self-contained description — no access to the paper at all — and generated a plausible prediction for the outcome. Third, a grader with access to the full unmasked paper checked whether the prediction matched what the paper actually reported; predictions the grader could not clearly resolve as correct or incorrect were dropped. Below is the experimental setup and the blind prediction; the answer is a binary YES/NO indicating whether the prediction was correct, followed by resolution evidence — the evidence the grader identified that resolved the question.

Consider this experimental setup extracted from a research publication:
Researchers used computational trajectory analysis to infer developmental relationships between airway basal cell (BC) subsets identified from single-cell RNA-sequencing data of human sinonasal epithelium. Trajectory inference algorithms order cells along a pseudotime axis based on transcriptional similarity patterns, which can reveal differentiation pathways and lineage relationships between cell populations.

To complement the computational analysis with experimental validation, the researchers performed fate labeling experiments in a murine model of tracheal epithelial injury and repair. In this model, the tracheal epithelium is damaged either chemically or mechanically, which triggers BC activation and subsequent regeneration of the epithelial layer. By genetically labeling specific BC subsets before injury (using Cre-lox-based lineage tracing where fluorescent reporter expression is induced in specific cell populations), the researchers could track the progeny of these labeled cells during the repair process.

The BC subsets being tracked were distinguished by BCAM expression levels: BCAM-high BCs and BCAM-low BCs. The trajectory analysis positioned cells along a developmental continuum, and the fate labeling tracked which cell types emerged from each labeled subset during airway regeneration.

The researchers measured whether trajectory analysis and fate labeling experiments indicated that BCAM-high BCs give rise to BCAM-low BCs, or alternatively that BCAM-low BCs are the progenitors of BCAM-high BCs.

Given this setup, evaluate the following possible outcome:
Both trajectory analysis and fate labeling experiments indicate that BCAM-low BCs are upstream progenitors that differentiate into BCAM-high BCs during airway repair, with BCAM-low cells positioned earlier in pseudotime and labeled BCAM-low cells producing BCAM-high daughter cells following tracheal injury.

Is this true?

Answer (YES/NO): NO